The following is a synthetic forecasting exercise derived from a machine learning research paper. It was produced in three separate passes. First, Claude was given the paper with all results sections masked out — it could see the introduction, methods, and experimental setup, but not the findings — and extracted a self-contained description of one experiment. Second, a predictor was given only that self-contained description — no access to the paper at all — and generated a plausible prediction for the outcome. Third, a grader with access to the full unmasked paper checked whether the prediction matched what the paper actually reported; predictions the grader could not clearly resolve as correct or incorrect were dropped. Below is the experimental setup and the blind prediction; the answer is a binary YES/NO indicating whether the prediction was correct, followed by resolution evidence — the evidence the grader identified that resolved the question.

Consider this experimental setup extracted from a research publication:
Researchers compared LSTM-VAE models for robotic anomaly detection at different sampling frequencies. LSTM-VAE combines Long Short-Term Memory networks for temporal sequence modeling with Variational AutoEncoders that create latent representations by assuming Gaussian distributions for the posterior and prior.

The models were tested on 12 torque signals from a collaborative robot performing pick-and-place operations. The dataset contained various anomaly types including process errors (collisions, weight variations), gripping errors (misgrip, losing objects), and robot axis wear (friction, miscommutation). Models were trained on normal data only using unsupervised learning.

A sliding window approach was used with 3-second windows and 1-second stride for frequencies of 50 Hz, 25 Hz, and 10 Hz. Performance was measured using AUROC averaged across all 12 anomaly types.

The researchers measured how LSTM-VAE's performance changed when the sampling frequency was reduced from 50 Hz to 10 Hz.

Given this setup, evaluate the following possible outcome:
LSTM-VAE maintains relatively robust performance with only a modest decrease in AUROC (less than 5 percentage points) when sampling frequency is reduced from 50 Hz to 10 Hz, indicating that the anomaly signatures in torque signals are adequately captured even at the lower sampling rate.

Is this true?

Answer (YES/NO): NO